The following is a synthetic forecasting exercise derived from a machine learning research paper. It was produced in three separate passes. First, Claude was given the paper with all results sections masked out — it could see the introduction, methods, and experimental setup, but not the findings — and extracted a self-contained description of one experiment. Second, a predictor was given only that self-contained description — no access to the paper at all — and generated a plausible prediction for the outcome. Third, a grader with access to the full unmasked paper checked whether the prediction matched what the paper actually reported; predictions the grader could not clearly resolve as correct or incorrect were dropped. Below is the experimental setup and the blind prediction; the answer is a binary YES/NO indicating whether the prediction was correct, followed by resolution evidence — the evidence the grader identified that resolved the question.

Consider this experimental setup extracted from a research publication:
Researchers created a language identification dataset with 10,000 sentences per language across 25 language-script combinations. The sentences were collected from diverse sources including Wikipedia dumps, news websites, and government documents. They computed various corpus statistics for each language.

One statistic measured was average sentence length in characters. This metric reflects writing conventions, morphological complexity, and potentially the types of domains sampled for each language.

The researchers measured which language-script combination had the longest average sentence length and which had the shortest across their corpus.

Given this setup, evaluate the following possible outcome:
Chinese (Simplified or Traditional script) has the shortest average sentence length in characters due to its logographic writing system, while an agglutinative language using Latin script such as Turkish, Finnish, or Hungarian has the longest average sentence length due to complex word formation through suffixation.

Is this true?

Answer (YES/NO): NO